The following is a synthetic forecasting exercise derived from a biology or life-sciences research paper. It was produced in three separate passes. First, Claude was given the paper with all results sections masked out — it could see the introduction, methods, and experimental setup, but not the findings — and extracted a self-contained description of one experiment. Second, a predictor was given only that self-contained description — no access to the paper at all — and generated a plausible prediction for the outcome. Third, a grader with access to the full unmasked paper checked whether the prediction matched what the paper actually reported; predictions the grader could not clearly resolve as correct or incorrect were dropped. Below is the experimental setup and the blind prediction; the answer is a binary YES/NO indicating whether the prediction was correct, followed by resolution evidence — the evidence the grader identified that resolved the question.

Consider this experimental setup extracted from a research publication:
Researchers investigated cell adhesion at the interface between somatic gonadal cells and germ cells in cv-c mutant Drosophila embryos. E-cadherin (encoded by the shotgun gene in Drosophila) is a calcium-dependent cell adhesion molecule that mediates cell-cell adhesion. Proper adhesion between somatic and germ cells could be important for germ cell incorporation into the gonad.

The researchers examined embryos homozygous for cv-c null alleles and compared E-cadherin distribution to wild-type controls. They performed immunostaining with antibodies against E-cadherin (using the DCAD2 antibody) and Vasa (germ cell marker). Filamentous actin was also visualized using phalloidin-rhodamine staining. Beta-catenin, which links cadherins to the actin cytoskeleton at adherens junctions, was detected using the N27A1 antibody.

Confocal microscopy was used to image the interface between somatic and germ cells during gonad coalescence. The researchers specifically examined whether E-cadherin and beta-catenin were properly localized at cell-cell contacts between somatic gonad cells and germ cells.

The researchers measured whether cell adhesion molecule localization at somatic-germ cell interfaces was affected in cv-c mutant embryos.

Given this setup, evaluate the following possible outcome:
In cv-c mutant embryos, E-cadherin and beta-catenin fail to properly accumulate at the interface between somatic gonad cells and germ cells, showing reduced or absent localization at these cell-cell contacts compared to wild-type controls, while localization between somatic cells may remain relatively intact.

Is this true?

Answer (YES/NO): YES